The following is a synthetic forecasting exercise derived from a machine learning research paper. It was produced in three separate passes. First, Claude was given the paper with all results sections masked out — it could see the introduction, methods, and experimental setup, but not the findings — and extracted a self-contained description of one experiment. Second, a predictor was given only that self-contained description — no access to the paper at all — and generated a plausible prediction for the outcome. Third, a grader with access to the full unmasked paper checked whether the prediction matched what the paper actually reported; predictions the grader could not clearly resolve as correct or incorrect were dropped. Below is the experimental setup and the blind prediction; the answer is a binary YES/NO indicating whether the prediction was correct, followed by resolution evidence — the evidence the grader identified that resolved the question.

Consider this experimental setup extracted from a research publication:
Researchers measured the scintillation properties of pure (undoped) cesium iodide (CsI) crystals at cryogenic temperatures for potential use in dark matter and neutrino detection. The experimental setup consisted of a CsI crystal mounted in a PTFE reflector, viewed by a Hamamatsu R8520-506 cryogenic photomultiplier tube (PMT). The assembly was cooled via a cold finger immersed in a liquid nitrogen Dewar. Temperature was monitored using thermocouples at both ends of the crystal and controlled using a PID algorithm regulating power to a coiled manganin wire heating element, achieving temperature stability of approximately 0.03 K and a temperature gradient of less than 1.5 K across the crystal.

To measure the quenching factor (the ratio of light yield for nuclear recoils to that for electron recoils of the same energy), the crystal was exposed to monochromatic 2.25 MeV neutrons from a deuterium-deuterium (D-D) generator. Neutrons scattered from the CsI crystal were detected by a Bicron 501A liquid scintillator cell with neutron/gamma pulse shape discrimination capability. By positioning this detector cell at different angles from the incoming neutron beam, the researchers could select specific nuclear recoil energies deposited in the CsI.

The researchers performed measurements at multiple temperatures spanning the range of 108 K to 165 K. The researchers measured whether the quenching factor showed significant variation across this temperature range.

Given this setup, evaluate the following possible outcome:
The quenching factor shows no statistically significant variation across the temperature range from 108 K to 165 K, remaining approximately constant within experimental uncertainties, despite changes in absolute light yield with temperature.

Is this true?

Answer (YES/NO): YES